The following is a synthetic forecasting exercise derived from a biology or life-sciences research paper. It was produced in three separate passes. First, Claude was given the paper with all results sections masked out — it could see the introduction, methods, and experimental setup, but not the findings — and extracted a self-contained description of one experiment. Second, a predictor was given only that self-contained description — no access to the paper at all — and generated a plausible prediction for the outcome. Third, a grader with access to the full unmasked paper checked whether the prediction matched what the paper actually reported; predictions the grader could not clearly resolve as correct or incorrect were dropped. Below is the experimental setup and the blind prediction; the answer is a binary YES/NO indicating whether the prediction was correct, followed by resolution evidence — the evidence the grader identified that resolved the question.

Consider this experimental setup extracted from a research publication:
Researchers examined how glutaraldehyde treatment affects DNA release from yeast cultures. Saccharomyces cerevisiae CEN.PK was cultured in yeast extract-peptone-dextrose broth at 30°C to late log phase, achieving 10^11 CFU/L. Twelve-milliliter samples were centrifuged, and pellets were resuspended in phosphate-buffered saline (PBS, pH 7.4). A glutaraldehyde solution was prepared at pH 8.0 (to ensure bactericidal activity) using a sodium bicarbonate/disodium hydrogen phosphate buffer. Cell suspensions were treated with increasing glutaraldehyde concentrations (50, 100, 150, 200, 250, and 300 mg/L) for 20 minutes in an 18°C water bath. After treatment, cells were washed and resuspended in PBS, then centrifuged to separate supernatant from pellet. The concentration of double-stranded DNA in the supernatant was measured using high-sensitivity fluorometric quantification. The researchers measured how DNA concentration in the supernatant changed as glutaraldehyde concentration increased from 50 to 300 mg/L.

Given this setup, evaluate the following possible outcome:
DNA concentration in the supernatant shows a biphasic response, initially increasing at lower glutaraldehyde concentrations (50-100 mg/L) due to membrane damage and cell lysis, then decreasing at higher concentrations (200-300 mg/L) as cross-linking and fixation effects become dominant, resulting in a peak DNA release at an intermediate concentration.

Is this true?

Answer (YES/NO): NO